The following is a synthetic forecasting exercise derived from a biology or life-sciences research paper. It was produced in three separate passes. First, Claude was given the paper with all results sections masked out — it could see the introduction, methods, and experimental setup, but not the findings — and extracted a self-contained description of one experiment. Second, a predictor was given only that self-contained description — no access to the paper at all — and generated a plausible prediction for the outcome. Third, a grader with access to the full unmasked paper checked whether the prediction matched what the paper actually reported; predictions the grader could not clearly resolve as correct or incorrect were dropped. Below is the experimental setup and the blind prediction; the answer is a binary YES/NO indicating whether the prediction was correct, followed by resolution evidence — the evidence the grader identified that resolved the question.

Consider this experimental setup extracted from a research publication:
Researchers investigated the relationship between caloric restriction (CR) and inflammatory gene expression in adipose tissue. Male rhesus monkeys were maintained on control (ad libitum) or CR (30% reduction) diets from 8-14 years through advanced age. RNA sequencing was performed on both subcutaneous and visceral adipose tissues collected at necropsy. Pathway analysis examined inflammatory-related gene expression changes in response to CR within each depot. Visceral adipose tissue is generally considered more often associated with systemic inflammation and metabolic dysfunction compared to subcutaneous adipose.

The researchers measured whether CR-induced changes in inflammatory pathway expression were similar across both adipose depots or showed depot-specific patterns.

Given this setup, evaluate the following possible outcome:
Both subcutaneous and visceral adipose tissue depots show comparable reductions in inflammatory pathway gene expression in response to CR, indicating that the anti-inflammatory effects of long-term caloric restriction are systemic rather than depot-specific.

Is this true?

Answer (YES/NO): NO